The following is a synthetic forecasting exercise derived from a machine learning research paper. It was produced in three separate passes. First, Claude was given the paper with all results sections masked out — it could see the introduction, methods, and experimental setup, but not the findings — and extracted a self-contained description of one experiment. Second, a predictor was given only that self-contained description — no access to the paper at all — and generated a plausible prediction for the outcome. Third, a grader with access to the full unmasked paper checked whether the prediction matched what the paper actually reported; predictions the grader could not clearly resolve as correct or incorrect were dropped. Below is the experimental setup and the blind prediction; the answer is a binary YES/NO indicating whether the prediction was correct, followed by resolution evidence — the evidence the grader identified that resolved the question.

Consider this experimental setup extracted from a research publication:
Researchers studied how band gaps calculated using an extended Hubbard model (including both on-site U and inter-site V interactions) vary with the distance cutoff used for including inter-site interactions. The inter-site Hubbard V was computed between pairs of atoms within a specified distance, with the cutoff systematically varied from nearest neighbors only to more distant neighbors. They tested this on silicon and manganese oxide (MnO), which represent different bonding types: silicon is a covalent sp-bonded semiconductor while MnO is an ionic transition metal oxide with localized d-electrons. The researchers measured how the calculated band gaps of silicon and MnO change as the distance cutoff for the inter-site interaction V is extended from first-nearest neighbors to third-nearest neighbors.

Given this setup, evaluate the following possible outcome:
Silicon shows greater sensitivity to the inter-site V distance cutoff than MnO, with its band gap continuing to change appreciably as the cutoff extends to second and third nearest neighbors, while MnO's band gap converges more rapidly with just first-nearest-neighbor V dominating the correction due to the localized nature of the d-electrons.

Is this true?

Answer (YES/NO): NO